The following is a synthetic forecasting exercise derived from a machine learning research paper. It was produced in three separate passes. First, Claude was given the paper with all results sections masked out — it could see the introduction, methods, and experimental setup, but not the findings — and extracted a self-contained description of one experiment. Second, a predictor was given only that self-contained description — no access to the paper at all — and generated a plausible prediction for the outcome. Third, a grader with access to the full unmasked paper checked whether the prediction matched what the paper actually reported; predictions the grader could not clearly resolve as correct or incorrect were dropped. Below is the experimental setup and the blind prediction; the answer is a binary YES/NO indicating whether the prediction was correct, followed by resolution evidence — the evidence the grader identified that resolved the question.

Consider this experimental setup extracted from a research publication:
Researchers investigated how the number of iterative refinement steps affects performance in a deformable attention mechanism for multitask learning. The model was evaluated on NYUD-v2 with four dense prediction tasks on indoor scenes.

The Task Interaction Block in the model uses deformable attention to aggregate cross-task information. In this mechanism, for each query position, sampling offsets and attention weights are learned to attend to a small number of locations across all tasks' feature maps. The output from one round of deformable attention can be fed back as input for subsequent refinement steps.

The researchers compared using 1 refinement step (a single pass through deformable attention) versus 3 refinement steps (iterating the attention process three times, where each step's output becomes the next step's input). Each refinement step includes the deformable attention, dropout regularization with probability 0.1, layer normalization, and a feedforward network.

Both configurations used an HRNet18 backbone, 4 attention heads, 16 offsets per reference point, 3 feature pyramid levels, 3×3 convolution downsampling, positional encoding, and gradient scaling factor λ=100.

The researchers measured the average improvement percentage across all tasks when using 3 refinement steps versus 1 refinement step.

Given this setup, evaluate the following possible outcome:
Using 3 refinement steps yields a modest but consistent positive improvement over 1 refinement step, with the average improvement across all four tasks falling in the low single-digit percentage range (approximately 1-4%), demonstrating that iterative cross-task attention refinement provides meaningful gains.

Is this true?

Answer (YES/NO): NO